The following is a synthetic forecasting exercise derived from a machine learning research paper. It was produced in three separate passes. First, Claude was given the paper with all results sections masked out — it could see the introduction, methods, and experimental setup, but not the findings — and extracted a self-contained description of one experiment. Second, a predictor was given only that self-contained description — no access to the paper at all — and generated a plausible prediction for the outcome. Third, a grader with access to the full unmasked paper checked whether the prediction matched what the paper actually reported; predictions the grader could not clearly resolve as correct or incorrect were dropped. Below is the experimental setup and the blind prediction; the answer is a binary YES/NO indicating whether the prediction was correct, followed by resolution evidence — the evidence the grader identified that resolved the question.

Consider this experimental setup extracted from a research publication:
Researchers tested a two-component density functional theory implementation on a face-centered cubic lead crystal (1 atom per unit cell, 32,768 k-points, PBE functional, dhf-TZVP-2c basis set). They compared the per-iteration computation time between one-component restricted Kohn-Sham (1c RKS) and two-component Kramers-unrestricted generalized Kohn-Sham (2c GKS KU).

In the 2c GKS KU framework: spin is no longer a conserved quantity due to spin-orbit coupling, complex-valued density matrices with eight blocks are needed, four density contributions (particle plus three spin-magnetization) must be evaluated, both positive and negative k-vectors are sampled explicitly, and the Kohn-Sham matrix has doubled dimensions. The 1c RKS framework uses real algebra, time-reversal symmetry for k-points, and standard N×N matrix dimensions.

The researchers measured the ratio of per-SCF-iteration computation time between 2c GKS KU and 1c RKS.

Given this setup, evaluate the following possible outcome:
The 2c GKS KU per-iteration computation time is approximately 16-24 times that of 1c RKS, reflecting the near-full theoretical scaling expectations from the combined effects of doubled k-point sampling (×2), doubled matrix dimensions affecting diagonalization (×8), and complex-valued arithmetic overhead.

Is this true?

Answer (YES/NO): NO